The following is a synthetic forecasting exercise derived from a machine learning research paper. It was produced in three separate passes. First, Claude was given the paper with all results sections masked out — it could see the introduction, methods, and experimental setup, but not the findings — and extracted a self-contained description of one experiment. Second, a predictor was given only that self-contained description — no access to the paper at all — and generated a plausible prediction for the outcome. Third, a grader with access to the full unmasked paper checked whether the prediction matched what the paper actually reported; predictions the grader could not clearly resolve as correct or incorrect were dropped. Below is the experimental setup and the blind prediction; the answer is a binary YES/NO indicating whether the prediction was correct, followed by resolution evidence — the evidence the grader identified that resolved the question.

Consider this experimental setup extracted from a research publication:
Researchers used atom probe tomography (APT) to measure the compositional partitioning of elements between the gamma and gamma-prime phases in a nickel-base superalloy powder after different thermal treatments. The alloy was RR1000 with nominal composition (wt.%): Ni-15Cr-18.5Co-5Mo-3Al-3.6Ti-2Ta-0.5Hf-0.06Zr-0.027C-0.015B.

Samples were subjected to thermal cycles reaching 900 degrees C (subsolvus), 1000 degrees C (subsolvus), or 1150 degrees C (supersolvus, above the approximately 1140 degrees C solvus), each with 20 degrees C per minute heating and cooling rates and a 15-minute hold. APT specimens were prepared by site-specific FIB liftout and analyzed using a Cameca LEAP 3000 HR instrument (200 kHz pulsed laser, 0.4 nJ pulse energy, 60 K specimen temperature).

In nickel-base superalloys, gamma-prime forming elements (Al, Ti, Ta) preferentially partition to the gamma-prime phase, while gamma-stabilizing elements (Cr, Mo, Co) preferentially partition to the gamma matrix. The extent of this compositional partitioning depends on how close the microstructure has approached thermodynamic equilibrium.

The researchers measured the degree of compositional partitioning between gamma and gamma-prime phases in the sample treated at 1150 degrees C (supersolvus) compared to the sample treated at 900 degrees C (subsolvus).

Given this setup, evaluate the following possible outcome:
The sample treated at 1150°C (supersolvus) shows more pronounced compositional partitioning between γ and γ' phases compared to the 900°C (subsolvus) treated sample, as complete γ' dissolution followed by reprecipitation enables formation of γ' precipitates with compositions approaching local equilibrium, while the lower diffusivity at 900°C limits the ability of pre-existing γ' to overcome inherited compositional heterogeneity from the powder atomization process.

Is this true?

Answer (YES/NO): NO